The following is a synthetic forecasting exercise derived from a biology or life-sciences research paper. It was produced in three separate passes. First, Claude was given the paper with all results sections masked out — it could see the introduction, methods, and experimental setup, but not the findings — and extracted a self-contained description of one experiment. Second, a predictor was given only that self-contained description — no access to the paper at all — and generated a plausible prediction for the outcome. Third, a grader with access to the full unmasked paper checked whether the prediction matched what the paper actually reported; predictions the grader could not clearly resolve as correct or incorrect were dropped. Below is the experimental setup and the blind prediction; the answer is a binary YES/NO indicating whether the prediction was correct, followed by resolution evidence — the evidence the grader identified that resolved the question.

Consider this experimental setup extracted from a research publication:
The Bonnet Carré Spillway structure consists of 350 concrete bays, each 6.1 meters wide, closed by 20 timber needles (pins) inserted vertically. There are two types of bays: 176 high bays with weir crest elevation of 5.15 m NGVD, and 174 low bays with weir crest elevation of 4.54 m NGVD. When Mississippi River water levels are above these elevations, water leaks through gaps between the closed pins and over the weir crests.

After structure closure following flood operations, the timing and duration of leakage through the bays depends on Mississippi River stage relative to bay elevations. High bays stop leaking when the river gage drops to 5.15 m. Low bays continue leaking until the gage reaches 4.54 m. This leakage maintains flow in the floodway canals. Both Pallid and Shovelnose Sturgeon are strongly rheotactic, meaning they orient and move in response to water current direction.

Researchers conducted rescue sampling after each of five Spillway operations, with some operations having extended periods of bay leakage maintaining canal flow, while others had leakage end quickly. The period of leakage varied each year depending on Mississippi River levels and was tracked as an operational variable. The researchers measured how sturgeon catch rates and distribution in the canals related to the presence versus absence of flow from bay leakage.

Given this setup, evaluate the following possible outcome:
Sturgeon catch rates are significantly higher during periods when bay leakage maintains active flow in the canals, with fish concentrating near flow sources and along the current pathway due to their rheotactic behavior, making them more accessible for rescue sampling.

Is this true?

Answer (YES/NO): YES